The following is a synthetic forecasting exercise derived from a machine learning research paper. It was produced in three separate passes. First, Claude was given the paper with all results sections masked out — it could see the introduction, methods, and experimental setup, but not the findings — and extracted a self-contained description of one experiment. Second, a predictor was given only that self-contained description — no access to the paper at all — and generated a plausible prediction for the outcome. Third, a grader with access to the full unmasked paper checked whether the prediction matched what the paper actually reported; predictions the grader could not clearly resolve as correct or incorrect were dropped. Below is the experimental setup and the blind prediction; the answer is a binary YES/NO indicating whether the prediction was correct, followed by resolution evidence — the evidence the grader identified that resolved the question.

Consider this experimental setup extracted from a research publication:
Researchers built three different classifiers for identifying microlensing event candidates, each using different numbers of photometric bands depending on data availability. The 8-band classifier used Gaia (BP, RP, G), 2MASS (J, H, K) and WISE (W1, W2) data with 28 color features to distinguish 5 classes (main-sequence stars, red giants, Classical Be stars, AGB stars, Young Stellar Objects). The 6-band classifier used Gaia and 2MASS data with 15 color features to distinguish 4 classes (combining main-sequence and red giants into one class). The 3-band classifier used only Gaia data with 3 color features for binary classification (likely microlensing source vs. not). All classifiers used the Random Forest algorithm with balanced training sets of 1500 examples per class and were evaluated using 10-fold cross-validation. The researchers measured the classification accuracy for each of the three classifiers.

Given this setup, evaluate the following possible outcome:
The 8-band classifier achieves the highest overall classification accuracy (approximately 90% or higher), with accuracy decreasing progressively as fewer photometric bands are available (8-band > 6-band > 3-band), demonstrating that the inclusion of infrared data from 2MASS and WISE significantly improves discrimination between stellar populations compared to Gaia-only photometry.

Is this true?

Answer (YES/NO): NO